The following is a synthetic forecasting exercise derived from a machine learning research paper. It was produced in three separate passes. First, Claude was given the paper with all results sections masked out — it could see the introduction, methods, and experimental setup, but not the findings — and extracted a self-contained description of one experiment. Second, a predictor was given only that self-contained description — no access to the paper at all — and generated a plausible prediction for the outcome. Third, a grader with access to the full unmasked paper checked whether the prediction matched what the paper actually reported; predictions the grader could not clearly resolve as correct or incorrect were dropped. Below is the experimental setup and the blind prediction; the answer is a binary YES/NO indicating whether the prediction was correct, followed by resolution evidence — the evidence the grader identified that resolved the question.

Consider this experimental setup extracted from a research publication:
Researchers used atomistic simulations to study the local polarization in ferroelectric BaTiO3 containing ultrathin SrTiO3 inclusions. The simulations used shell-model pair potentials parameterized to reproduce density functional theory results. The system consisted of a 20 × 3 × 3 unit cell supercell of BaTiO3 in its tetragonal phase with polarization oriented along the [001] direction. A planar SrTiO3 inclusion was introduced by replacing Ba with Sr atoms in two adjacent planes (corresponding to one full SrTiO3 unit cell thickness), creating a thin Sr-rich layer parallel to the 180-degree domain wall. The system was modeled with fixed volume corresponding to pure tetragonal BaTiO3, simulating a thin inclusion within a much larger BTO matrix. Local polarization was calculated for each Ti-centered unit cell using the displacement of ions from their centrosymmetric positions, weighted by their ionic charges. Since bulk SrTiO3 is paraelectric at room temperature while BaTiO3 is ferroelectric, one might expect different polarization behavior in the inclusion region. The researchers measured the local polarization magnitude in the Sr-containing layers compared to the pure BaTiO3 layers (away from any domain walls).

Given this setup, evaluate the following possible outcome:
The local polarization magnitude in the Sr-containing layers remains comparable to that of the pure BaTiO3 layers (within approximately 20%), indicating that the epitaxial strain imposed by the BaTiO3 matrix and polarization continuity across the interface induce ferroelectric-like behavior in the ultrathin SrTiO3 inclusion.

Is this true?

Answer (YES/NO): NO